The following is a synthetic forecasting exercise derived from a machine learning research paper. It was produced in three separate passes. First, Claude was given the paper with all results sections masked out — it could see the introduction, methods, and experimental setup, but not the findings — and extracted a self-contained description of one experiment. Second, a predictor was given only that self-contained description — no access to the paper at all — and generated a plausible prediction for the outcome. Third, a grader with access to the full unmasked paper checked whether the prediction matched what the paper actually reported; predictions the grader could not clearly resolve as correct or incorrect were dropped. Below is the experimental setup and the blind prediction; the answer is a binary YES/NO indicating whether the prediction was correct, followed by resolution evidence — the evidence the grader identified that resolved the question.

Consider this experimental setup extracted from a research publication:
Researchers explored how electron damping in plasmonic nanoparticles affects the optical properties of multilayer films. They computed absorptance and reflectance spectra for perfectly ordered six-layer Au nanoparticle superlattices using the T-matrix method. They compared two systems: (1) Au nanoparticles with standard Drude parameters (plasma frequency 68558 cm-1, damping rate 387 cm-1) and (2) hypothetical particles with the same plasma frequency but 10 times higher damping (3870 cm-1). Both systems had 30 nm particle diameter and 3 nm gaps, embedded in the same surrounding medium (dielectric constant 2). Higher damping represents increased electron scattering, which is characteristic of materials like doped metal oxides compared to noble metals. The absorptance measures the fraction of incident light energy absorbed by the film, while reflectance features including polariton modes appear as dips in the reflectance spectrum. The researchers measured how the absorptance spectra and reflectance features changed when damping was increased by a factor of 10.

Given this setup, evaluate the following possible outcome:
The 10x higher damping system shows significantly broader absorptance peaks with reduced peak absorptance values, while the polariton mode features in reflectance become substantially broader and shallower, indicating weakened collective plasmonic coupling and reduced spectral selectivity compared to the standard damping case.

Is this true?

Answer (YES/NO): NO